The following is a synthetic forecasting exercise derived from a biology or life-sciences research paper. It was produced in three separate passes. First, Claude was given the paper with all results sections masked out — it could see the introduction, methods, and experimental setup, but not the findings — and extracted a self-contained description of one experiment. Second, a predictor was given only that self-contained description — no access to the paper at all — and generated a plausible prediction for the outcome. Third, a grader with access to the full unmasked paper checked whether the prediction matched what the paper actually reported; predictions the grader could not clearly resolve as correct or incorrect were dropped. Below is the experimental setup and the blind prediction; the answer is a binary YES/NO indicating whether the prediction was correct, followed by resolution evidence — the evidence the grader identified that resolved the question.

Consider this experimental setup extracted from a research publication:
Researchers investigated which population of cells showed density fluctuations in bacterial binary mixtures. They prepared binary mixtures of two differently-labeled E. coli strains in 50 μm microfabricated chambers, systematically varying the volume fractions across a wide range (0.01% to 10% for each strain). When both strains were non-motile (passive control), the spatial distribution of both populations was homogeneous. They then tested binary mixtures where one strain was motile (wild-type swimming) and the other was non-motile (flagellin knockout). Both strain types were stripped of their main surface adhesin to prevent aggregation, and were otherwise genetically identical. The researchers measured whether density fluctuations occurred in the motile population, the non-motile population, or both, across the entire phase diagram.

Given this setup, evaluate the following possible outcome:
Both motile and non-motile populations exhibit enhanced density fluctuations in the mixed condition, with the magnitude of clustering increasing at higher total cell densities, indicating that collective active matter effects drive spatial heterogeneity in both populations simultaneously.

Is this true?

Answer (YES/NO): NO